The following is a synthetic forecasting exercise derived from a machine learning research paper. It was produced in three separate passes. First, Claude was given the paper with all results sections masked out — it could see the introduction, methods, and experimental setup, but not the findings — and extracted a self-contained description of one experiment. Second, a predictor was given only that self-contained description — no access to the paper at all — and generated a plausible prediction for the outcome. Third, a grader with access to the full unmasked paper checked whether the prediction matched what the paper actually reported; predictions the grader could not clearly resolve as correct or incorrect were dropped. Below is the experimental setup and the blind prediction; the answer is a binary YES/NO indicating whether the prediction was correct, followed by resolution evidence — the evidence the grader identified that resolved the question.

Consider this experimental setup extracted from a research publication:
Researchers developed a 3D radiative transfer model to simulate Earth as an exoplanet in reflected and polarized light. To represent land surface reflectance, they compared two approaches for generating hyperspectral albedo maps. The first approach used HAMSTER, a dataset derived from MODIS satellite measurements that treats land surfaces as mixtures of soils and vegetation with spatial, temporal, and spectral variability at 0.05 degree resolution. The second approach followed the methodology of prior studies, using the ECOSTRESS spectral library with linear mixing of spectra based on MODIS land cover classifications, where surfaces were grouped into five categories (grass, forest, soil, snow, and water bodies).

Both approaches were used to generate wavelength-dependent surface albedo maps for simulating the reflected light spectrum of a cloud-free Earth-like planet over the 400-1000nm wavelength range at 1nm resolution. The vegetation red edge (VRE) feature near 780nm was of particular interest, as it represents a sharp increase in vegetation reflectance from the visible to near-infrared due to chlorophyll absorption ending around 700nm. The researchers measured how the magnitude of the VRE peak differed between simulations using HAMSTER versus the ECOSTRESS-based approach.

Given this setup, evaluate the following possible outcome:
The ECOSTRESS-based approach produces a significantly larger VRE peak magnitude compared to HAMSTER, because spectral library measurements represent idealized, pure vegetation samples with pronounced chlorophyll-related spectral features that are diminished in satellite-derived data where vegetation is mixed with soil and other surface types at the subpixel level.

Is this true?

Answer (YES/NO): YES